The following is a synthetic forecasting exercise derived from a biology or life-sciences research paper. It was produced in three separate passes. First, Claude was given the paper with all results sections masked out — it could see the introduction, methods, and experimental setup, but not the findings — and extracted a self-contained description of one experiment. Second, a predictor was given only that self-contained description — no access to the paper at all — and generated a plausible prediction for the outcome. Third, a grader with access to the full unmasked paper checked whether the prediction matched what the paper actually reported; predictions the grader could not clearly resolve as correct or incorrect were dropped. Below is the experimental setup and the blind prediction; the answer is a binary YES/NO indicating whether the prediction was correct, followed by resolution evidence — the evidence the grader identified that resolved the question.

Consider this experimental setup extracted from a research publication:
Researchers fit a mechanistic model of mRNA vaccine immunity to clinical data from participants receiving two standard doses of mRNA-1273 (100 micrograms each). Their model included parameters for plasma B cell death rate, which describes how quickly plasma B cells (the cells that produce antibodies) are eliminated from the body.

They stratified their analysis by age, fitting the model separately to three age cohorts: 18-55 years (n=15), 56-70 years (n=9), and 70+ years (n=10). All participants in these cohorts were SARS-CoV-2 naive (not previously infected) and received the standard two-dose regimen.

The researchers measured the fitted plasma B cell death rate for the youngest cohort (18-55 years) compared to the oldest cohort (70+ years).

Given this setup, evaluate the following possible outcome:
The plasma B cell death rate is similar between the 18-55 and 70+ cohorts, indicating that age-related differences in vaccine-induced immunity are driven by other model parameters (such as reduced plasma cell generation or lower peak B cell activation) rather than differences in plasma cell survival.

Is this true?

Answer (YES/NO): NO